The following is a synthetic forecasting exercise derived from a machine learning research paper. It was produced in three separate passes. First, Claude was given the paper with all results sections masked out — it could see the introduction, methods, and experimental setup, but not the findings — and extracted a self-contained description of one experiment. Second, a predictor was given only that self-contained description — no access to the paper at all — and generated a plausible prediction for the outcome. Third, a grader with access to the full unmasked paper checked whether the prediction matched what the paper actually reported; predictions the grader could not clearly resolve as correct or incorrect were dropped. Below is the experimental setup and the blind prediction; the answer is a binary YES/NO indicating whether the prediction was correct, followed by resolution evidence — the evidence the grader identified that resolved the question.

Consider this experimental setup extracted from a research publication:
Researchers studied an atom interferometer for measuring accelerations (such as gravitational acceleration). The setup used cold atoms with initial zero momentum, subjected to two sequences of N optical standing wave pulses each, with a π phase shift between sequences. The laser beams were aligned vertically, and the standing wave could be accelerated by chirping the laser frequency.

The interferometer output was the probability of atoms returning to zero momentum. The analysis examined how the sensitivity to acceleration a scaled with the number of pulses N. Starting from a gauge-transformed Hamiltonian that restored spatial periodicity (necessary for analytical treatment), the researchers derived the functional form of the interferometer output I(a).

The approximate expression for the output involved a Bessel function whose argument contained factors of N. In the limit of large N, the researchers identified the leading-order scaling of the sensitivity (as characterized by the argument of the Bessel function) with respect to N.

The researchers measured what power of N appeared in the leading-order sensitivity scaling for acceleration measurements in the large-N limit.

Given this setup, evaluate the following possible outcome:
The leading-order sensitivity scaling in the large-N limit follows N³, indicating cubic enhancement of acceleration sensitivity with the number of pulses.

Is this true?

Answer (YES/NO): YES